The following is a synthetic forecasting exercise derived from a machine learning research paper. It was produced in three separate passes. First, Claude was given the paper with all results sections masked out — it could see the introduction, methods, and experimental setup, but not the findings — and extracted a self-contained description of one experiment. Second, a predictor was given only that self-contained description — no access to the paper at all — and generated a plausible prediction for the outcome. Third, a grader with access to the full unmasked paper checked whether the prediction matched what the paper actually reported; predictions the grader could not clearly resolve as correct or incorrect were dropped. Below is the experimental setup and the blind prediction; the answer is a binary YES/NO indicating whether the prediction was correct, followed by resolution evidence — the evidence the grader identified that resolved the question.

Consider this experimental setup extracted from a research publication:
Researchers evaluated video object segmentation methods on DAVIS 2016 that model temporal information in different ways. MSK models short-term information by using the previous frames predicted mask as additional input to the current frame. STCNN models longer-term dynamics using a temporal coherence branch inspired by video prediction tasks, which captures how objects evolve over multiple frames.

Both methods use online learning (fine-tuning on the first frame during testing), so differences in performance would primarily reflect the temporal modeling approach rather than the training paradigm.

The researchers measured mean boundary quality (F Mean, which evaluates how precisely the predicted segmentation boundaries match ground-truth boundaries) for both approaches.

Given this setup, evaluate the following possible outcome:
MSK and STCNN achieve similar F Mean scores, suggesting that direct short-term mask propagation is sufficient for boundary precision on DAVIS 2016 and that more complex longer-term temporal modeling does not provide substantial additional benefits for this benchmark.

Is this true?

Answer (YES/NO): NO